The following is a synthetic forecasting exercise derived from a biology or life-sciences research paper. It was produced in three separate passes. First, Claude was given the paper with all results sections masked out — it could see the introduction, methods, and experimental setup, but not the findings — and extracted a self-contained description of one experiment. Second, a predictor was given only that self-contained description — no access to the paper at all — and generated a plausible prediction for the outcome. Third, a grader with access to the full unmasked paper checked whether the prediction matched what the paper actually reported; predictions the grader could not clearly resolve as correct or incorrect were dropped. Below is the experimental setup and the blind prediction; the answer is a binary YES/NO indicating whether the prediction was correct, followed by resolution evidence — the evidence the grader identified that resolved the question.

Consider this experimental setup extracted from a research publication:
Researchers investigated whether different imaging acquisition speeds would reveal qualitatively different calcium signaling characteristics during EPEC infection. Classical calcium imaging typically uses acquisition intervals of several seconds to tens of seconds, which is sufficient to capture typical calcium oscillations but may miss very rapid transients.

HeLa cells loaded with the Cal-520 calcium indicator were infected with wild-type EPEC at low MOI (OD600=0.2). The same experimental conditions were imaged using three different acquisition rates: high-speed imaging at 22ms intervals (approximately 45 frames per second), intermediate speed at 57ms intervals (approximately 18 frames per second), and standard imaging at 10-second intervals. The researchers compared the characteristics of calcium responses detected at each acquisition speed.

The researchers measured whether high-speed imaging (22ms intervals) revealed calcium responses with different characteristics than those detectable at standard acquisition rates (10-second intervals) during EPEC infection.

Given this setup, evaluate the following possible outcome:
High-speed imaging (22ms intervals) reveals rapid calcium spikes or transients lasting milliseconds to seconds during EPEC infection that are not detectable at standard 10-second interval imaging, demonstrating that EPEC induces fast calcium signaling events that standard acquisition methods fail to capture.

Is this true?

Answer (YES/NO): YES